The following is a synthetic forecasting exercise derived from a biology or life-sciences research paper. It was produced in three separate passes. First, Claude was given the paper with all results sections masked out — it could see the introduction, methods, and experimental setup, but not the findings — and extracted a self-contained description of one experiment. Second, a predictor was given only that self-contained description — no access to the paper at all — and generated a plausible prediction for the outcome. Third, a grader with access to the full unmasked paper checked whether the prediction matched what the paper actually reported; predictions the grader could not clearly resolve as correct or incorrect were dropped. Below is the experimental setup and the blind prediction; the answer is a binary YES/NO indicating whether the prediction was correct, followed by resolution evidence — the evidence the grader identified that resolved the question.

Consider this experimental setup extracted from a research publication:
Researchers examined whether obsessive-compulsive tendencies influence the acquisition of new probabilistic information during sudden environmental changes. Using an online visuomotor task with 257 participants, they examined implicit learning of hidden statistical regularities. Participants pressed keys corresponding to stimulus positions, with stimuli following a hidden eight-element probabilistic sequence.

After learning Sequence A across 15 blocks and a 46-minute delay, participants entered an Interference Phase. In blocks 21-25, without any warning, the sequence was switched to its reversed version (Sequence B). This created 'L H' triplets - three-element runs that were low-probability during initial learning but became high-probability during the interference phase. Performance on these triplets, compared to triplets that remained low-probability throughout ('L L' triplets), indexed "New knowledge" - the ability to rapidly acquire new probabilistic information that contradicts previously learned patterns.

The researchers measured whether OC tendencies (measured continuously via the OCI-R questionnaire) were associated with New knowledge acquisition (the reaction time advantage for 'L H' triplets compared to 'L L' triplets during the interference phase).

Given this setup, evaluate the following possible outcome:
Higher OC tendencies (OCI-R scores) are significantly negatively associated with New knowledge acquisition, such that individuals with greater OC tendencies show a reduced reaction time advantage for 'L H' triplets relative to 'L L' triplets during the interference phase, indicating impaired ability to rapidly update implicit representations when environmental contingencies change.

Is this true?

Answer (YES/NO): NO